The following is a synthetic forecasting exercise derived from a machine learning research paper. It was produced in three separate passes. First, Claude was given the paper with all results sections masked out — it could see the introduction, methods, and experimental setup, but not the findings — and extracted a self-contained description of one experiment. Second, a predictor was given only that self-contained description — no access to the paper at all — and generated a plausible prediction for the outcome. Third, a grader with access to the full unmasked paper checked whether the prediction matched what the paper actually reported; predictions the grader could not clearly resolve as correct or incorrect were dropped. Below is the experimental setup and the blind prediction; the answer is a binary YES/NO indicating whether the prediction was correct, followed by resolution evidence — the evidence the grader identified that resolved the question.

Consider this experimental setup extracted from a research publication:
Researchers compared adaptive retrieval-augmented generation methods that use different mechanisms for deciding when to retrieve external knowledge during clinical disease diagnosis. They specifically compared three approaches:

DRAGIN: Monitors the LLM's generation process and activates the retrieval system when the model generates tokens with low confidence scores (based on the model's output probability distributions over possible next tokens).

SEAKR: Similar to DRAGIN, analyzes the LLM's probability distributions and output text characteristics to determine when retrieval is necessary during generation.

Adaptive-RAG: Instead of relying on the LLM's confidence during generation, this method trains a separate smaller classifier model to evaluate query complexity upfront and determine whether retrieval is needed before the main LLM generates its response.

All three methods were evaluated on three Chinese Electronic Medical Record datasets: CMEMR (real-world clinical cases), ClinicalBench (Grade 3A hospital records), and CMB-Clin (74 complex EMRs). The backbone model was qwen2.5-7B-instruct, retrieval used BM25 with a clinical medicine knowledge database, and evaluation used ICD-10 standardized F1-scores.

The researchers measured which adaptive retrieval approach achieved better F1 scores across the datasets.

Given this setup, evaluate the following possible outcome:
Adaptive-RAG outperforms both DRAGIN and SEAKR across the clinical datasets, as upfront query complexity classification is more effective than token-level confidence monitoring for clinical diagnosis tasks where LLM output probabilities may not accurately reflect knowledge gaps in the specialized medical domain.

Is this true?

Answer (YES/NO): NO